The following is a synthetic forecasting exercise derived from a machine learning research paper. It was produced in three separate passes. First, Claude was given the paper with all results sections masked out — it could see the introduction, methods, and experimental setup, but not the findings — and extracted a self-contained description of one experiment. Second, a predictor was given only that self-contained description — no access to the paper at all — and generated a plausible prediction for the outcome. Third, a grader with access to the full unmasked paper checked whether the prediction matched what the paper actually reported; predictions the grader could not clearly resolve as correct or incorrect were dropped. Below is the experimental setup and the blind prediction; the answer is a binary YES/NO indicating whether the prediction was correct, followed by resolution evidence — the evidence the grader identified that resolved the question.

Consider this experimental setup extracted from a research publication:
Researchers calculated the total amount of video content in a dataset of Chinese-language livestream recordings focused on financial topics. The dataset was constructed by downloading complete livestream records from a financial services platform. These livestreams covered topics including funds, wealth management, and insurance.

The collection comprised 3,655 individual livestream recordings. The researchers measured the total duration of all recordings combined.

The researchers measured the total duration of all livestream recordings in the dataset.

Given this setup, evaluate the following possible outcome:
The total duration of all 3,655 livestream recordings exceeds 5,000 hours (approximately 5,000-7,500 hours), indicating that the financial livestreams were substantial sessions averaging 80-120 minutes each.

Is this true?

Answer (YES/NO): NO